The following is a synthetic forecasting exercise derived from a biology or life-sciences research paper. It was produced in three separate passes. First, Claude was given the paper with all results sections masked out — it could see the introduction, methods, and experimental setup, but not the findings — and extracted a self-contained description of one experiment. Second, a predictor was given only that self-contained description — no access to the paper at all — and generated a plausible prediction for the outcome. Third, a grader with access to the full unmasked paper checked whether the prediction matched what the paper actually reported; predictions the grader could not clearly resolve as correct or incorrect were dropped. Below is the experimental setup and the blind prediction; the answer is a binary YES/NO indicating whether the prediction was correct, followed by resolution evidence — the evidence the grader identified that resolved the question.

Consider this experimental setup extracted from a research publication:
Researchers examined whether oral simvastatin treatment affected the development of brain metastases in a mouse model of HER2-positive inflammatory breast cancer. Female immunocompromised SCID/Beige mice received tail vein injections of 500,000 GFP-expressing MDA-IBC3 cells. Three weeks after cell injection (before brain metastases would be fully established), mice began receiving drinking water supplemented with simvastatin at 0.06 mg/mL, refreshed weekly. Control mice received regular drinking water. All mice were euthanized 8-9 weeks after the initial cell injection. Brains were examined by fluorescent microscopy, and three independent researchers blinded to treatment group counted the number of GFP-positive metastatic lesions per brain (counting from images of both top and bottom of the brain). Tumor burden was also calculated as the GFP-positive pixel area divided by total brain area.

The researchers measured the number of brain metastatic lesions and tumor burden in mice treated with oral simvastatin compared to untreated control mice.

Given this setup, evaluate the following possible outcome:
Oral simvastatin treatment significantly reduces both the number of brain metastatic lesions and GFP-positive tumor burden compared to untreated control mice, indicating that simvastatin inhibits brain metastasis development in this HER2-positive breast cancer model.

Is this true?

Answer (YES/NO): NO